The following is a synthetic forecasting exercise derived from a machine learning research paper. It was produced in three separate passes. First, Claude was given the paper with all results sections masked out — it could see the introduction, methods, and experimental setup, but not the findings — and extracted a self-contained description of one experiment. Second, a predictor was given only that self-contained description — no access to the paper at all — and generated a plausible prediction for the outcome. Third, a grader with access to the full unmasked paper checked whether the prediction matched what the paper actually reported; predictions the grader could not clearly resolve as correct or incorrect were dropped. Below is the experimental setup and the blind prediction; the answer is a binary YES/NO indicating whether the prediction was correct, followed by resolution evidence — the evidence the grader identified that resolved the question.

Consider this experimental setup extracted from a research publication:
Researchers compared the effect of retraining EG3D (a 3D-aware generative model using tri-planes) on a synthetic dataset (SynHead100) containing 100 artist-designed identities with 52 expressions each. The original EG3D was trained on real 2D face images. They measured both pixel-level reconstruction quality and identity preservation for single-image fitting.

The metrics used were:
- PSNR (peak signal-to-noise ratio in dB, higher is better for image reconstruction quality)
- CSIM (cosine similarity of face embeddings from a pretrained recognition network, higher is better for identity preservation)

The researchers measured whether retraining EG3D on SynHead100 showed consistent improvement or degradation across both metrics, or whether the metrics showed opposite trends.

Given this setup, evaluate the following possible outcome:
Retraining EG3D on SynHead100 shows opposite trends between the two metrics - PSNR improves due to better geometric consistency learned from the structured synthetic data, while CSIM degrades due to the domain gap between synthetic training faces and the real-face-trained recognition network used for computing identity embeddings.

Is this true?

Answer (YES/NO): YES